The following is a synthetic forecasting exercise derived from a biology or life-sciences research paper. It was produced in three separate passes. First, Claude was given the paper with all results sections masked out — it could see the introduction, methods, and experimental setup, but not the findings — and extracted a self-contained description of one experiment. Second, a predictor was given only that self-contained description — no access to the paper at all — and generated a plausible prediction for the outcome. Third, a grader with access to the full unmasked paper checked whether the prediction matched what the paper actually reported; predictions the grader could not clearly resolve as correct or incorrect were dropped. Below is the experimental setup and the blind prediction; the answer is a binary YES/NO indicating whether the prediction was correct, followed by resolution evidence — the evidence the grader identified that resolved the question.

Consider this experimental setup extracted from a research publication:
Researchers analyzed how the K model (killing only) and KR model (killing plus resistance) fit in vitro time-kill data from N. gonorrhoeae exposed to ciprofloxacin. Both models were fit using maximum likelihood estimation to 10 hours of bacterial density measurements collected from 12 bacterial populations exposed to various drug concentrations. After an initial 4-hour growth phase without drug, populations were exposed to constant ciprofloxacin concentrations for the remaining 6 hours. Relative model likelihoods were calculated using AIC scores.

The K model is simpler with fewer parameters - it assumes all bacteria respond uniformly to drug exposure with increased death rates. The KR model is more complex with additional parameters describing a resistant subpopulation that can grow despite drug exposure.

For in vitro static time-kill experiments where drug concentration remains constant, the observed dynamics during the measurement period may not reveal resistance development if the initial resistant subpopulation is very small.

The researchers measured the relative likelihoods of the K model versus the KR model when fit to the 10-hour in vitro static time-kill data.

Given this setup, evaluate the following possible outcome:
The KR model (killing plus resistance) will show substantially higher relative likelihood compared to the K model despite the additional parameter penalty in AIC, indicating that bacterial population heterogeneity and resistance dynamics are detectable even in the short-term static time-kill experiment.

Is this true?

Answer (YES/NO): NO